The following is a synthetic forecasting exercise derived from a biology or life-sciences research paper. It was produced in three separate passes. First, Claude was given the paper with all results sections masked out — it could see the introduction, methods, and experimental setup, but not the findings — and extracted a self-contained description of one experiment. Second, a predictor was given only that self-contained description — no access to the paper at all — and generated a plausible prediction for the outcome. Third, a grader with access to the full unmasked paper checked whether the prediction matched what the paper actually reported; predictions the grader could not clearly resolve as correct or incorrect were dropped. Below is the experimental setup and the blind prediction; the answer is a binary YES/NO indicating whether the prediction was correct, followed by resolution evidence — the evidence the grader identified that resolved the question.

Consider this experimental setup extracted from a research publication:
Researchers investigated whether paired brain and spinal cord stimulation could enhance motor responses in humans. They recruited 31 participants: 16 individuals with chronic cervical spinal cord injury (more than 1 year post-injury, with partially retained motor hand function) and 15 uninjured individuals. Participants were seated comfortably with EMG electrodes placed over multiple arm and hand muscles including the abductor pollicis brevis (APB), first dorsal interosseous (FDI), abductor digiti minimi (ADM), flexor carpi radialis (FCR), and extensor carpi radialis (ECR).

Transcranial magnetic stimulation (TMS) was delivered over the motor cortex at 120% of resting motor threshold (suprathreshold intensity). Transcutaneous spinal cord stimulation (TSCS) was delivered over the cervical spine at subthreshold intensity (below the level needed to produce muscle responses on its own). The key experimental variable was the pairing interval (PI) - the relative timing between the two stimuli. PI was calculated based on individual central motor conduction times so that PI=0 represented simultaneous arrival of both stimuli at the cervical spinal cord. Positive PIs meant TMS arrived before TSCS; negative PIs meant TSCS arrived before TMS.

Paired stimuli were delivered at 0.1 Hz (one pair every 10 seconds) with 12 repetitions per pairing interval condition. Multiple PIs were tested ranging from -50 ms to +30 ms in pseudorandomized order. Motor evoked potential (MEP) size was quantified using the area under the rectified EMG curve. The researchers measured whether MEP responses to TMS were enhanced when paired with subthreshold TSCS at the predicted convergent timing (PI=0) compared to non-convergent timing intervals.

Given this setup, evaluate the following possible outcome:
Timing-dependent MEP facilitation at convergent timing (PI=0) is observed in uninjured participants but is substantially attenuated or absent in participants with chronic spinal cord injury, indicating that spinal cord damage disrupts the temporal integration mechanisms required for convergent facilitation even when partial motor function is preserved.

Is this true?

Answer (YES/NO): NO